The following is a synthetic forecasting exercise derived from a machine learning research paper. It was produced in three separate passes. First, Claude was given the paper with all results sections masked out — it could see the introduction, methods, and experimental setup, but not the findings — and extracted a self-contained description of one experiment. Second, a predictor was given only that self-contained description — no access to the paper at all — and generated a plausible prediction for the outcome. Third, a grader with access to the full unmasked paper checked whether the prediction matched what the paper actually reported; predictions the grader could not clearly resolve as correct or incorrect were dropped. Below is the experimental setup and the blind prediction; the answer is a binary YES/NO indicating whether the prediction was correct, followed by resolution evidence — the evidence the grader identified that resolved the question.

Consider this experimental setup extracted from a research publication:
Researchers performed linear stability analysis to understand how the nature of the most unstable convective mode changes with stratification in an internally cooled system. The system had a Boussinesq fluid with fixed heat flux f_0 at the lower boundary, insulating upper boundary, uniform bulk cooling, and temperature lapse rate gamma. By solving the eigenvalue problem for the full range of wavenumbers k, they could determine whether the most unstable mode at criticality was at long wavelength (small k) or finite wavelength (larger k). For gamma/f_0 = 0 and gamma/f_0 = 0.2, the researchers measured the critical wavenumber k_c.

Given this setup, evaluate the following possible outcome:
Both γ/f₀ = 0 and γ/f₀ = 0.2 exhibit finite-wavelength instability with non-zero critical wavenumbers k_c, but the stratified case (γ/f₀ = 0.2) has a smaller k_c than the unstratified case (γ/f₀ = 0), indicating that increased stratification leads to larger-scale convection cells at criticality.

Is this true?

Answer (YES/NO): NO